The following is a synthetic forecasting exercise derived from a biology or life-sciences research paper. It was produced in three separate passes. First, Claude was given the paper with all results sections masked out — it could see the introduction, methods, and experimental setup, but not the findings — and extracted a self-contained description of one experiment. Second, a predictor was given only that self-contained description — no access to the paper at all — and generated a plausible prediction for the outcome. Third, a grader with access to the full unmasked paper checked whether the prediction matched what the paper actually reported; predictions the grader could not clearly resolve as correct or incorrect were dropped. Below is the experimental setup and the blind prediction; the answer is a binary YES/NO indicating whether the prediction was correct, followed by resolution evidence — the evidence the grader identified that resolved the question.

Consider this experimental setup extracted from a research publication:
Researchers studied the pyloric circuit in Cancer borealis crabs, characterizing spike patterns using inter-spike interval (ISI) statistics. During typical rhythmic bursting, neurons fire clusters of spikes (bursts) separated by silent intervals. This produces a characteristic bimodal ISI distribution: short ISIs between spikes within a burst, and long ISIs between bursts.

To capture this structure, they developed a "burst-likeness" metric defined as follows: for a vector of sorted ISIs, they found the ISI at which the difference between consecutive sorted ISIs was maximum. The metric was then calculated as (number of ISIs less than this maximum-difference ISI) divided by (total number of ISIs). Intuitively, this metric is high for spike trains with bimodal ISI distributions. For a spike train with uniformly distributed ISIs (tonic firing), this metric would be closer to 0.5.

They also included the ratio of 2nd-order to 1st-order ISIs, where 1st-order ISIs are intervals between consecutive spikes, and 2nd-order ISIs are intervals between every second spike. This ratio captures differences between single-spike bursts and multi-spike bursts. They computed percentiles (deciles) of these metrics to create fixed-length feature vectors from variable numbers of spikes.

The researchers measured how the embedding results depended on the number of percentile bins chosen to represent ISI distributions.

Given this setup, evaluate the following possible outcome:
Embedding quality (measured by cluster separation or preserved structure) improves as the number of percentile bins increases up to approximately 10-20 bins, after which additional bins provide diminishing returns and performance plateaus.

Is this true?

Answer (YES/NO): NO